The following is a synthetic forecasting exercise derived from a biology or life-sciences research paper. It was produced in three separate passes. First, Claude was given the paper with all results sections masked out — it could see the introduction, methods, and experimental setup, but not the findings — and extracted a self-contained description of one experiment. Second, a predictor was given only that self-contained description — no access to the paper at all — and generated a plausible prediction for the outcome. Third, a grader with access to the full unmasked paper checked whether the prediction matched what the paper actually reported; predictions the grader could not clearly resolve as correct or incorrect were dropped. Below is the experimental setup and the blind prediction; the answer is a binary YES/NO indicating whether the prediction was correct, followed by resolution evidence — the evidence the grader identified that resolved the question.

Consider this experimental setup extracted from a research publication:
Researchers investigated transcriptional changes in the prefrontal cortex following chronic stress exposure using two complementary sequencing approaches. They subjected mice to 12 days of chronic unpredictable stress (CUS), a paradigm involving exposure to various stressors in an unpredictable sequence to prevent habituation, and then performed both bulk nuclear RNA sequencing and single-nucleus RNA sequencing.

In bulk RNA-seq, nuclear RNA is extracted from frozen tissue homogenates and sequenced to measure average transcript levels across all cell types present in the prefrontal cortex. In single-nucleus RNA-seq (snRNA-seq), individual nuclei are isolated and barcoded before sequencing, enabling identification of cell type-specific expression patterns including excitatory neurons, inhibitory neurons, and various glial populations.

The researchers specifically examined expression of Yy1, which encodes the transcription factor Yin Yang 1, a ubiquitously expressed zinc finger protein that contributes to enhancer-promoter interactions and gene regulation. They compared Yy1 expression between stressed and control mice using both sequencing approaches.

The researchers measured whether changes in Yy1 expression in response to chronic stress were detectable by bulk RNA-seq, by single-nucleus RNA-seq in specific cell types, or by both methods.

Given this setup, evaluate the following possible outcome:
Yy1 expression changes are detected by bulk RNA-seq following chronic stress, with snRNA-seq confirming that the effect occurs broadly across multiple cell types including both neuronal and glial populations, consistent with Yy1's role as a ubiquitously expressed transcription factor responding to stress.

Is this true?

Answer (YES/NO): NO